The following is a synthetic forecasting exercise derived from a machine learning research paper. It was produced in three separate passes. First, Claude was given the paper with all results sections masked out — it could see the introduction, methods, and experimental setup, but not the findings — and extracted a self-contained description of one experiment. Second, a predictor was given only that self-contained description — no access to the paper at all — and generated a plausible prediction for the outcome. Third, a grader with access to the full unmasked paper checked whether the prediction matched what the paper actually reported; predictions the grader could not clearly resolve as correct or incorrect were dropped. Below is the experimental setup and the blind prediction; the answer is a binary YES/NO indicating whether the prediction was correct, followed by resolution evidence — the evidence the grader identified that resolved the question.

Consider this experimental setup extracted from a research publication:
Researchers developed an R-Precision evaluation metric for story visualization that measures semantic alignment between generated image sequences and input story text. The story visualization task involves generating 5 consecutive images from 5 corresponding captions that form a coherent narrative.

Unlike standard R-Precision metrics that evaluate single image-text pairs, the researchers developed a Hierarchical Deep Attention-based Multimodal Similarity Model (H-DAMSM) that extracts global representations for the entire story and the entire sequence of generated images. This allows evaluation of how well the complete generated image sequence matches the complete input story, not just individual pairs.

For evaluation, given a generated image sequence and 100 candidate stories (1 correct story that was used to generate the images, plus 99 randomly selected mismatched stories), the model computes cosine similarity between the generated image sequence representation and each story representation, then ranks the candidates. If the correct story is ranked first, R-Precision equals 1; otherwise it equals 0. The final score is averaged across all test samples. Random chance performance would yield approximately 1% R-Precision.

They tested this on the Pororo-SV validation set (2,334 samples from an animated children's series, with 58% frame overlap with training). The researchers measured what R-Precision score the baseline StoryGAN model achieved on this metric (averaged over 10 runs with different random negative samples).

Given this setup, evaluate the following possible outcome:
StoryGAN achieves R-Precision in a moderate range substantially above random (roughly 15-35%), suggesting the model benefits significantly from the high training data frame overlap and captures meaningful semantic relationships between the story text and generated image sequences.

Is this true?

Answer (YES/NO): NO